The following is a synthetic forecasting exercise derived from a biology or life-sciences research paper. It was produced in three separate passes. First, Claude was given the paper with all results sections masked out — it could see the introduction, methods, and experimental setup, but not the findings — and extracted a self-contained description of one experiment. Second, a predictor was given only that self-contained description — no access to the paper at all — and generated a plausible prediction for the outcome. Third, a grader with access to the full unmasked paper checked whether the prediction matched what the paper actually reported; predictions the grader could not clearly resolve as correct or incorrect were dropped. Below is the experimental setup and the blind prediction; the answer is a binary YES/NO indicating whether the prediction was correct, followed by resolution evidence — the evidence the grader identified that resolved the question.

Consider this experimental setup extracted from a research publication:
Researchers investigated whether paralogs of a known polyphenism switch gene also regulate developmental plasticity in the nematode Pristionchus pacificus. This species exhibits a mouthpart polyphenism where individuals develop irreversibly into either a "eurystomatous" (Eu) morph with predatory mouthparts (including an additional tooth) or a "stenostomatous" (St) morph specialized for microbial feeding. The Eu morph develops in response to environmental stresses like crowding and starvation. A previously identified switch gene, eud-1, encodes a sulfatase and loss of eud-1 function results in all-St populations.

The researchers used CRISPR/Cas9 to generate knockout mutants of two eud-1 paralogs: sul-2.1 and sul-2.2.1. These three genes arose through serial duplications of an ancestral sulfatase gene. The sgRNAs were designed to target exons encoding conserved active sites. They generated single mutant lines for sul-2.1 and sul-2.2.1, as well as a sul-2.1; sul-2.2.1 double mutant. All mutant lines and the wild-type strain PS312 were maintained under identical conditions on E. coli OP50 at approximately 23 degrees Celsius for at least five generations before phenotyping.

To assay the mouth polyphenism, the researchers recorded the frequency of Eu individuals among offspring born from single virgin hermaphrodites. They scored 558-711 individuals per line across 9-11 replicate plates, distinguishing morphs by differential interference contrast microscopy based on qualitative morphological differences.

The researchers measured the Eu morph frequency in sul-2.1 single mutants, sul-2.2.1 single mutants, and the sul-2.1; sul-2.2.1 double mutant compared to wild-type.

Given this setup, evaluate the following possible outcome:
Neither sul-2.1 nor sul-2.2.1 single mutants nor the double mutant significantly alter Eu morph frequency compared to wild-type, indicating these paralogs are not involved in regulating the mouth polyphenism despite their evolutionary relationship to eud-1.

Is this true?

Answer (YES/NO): YES